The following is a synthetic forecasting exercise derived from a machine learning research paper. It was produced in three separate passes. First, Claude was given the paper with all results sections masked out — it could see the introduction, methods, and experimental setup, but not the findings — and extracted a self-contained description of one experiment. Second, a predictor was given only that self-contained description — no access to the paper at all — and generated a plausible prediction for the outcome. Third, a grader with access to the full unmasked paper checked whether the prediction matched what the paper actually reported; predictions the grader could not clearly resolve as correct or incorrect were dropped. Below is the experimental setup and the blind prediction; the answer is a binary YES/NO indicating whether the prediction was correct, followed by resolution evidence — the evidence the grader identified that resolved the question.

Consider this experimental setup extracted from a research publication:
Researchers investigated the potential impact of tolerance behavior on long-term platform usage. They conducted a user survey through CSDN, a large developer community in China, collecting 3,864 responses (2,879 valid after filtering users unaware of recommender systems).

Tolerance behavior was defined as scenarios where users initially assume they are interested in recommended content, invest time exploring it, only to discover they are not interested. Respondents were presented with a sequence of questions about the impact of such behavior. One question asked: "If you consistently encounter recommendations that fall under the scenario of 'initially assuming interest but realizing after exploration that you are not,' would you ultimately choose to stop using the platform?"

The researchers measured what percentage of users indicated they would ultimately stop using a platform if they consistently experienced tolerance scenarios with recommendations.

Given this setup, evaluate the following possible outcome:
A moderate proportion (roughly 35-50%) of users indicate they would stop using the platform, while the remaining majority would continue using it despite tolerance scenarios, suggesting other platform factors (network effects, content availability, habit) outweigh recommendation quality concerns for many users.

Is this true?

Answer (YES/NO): NO